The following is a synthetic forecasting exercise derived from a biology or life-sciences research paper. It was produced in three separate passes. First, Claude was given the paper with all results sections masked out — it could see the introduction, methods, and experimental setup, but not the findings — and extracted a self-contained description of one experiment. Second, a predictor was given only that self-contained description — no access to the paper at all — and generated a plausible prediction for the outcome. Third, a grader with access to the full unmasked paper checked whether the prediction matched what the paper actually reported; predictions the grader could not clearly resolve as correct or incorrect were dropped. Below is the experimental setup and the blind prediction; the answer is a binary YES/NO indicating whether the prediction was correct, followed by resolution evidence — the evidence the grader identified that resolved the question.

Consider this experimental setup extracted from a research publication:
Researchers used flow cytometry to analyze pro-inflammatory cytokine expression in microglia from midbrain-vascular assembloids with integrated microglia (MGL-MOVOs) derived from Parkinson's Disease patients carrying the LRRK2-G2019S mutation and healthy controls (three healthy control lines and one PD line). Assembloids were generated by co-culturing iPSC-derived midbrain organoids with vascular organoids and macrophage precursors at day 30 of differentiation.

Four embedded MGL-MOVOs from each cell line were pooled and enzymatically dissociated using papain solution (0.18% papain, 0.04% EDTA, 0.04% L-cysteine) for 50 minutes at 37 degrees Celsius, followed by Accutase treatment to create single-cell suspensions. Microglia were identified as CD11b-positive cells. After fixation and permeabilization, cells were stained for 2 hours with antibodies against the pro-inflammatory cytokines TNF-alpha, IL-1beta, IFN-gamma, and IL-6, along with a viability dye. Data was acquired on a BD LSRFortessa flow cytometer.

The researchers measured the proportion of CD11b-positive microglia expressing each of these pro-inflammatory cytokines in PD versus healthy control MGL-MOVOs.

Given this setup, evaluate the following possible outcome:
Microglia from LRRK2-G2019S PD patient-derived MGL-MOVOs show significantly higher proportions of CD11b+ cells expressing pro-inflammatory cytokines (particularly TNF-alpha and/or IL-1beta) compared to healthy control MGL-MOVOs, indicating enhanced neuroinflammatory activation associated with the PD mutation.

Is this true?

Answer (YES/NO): YES